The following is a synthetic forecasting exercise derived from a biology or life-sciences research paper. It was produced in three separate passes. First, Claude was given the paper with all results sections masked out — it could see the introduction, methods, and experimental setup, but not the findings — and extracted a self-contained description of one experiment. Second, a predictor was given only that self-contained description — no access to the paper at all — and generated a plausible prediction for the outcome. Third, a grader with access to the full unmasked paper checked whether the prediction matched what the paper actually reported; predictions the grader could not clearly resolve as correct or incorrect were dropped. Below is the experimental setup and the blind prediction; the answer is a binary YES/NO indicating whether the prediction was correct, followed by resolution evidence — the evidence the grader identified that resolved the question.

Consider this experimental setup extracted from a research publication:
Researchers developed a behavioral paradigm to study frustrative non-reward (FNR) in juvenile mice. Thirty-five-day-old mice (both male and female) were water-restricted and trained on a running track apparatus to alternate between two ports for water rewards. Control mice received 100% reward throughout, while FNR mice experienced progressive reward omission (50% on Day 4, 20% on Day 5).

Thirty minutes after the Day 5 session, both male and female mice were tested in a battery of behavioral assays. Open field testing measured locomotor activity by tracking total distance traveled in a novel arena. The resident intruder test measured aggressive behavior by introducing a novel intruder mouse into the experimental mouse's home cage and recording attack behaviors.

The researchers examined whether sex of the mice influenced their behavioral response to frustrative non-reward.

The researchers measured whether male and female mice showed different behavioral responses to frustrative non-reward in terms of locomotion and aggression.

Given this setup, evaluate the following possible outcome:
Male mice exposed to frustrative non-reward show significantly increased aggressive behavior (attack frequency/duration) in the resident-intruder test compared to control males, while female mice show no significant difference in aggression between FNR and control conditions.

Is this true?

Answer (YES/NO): NO